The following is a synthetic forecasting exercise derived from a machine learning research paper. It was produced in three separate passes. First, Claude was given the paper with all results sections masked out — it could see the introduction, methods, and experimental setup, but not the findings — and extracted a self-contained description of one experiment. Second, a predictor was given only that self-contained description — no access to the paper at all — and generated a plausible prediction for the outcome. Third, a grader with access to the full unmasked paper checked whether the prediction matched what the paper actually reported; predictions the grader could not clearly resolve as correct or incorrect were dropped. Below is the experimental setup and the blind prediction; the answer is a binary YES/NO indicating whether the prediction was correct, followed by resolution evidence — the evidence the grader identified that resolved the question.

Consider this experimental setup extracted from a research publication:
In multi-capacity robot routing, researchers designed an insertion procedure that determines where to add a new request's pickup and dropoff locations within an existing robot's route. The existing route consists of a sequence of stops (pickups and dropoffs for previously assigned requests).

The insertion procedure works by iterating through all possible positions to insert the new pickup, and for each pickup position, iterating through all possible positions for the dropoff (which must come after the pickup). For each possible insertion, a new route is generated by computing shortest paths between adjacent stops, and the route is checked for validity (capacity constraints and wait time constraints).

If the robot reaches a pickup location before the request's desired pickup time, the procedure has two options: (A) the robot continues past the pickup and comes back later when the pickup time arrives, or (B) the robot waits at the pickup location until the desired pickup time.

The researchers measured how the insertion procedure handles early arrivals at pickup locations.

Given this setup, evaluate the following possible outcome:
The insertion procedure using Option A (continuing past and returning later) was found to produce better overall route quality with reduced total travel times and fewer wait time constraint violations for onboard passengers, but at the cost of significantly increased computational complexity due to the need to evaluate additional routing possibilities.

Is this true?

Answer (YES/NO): NO